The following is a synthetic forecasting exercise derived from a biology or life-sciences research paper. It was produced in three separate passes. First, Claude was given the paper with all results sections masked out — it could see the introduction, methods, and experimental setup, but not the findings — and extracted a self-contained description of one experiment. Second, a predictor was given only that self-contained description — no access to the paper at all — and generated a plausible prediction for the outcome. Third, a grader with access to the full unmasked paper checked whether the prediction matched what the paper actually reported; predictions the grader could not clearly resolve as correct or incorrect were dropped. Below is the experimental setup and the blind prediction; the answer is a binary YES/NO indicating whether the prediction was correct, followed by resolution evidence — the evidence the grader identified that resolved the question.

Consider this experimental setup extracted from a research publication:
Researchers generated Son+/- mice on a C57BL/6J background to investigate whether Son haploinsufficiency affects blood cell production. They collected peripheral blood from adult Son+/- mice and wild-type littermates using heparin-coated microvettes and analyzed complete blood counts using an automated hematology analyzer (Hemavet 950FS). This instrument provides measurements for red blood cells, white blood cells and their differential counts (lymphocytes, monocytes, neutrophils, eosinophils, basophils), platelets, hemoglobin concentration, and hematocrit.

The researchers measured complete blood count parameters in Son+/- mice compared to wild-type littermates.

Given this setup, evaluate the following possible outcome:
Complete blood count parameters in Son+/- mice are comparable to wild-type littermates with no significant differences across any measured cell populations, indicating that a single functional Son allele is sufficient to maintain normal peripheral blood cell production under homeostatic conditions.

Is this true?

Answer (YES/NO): NO